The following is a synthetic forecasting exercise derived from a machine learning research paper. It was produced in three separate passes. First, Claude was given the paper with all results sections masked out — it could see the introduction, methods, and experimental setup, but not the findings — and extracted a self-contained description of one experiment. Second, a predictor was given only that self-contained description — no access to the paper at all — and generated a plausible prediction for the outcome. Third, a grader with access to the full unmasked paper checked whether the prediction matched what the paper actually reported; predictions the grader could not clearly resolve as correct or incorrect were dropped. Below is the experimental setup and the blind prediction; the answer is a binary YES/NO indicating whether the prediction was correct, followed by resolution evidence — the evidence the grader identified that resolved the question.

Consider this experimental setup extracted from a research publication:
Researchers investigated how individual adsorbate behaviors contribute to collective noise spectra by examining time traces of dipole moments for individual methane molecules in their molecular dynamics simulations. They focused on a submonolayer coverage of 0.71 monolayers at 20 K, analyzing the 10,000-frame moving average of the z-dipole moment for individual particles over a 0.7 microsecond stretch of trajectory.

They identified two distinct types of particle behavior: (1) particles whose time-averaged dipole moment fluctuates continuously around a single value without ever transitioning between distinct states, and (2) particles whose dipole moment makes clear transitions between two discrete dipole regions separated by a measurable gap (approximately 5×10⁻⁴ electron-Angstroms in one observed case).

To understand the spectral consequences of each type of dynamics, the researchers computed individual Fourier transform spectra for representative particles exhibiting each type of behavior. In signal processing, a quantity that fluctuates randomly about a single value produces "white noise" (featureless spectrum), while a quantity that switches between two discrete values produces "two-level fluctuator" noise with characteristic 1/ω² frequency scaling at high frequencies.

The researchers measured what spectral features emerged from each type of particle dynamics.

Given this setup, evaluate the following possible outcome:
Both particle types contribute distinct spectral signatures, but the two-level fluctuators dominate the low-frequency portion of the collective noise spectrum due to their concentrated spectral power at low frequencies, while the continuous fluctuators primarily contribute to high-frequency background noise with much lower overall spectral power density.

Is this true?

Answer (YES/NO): YES